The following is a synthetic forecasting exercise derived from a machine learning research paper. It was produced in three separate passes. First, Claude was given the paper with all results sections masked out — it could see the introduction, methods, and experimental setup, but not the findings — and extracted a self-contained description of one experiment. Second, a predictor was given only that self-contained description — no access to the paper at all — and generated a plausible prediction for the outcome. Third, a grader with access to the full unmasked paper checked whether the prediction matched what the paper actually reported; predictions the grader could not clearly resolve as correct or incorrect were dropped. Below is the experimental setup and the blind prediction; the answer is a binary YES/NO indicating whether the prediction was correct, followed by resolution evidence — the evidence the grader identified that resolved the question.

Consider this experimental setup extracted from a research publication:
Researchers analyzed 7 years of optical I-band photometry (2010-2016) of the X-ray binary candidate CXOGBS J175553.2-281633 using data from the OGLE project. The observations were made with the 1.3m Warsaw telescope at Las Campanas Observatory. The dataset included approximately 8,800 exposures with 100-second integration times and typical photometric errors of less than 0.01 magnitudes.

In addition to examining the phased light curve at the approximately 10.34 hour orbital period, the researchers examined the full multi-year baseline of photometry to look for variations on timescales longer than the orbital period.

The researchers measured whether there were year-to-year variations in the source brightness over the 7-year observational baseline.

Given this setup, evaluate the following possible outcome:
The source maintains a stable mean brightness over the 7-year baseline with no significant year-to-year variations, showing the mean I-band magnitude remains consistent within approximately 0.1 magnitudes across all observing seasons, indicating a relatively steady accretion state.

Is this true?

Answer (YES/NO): NO